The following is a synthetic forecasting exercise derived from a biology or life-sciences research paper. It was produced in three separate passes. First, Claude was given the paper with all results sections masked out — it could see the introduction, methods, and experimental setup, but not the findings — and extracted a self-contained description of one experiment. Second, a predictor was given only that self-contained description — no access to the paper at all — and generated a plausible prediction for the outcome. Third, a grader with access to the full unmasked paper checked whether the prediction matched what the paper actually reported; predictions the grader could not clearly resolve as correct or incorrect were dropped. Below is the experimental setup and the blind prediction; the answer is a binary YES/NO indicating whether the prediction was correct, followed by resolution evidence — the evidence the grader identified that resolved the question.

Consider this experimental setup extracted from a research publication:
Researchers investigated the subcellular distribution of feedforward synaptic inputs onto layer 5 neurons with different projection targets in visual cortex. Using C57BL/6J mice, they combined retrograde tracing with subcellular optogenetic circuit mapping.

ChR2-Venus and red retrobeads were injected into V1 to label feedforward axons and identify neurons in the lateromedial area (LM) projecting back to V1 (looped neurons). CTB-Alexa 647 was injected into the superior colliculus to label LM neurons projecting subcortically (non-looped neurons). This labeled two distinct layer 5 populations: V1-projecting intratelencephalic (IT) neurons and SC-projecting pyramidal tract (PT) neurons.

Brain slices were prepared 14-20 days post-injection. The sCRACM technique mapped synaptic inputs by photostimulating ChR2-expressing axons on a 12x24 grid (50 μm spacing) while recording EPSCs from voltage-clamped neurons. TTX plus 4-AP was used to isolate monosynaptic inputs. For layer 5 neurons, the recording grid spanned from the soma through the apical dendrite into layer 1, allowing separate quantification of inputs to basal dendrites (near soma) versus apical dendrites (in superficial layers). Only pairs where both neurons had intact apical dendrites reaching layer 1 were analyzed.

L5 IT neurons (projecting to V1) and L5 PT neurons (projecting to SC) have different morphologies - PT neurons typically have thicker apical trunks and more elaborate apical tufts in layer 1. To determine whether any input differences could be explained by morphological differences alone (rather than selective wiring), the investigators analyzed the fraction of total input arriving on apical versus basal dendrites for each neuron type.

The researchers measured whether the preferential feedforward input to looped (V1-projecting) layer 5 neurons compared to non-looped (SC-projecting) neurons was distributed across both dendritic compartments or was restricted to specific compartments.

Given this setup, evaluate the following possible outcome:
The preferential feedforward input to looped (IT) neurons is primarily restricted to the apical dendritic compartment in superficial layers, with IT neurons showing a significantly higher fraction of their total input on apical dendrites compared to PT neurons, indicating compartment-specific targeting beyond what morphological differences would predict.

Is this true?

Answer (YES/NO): NO